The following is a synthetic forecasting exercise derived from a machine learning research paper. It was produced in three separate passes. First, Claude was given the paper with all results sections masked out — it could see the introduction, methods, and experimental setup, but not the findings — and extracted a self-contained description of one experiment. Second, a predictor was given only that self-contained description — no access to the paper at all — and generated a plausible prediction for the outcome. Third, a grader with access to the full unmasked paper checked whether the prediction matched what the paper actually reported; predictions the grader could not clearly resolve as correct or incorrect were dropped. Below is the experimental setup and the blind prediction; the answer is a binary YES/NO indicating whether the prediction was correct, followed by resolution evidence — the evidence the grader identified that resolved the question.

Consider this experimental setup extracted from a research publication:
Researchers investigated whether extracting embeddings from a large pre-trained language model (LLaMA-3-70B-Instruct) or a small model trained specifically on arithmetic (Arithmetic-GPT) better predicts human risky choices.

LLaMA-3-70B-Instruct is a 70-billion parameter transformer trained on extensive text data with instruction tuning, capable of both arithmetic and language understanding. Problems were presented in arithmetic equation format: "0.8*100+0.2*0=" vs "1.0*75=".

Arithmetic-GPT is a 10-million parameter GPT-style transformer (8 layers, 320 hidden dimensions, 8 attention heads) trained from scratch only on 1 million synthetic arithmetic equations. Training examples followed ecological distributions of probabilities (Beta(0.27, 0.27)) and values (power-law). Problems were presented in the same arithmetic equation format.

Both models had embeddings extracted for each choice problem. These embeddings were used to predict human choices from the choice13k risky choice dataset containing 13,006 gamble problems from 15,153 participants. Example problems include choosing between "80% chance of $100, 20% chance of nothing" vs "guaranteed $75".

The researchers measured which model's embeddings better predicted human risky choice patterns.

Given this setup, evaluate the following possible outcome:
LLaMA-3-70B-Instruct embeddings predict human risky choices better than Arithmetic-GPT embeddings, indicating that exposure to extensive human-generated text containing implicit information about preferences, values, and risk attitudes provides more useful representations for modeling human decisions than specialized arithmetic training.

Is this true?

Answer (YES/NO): NO